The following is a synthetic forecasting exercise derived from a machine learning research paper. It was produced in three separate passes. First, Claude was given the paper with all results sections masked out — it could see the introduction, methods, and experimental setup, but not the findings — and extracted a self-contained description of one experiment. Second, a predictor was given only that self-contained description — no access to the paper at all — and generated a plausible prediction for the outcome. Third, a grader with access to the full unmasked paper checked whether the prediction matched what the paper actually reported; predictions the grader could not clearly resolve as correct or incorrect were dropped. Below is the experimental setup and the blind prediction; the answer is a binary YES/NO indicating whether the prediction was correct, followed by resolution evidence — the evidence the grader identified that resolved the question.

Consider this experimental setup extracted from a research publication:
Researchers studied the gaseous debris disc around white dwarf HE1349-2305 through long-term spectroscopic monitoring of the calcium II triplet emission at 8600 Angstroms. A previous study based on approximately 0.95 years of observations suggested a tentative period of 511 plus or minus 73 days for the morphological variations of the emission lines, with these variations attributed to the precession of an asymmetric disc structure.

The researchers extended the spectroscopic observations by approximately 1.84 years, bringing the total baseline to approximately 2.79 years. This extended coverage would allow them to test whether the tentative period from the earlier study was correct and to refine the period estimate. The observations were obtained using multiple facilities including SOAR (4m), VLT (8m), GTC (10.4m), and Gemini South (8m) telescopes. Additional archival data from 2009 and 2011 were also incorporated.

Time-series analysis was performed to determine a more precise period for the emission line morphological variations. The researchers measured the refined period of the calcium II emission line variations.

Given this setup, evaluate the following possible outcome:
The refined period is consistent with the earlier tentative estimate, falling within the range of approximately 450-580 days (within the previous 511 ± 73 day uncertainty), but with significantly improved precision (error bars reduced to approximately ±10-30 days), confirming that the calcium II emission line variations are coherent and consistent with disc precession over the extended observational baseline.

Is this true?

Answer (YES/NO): YES